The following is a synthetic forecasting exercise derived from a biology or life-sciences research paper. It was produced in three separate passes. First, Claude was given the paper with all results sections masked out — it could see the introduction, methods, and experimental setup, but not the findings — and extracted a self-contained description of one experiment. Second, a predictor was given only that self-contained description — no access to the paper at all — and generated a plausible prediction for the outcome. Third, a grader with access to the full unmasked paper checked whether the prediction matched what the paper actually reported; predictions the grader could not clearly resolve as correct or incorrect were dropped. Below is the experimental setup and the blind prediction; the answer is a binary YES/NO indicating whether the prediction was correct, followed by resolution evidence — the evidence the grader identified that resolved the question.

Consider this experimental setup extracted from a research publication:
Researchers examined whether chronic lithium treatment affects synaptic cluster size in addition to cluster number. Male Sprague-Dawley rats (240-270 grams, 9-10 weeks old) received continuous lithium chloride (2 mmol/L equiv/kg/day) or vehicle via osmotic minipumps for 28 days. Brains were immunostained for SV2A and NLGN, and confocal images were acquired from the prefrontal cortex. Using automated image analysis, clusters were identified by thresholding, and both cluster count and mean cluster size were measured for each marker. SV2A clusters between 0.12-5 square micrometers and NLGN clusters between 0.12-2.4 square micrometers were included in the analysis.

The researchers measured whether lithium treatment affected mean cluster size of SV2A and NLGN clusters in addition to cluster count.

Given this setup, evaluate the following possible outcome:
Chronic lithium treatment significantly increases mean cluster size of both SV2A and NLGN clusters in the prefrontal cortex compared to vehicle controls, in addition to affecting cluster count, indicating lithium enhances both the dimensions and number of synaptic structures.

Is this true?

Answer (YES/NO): NO